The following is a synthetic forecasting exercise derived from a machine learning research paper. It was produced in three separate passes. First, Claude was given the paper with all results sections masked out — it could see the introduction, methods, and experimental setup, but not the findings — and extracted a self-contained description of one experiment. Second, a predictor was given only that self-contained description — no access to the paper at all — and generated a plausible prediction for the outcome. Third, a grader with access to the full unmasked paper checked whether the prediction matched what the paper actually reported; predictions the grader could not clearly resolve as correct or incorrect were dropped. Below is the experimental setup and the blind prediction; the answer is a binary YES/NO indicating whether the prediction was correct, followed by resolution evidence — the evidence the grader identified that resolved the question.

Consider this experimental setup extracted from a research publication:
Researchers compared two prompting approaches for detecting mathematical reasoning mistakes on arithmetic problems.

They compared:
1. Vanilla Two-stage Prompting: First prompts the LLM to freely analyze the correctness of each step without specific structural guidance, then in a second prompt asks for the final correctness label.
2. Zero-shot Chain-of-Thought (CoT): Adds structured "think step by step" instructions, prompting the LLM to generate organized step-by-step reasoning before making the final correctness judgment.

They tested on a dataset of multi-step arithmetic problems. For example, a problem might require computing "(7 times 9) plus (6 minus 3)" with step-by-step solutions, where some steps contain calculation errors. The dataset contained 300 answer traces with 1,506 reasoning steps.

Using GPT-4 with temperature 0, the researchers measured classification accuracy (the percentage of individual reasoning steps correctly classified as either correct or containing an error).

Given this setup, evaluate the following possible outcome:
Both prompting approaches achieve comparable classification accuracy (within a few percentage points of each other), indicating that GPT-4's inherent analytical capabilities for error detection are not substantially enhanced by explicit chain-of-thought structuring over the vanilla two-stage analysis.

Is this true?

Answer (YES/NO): YES